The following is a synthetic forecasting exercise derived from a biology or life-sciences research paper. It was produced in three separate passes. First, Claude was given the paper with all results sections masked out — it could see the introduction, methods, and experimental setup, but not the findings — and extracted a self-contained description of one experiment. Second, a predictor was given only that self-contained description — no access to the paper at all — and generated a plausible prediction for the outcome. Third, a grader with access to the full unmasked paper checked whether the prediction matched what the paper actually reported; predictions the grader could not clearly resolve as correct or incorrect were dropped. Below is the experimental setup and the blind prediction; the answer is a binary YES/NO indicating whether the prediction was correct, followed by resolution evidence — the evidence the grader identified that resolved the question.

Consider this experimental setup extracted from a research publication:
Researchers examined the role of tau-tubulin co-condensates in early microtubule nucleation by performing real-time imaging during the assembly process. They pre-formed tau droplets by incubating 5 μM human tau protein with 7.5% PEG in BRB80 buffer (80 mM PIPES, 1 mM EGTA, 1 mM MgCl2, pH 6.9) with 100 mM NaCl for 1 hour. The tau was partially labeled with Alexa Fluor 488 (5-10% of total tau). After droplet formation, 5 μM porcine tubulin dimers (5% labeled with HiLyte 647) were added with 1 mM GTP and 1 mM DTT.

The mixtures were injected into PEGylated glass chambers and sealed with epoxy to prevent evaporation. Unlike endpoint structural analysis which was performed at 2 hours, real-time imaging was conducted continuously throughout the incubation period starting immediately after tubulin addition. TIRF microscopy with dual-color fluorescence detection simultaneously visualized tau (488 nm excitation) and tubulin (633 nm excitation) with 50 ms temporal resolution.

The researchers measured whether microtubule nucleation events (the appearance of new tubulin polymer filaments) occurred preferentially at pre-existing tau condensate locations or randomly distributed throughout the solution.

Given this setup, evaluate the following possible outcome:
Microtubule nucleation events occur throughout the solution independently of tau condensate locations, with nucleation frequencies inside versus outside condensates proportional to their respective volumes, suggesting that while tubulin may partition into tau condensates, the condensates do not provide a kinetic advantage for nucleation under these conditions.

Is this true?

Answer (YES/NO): NO